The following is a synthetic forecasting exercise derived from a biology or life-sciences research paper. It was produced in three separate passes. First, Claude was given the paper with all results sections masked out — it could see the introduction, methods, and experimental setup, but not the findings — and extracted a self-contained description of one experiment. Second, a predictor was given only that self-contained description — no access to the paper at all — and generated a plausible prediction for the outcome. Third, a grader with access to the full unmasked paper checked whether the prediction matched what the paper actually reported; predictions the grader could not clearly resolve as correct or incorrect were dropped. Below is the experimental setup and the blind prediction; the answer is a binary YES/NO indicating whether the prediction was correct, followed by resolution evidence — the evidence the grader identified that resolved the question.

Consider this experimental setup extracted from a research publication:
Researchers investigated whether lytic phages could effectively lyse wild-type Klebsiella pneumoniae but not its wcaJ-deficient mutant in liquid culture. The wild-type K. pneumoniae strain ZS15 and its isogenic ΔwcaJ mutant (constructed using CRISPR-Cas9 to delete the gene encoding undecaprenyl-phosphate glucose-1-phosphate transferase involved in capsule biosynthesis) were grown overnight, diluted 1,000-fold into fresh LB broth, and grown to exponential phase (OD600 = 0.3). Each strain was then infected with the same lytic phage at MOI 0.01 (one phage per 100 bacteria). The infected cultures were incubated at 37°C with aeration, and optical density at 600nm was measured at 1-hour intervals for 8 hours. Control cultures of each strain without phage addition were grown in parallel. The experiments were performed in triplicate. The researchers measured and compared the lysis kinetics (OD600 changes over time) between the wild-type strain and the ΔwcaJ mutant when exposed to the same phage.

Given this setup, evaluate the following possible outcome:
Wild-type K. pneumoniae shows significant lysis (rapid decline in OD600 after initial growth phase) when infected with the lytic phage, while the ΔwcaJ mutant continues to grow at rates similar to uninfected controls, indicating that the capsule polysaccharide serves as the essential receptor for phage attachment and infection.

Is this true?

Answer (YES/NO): YES